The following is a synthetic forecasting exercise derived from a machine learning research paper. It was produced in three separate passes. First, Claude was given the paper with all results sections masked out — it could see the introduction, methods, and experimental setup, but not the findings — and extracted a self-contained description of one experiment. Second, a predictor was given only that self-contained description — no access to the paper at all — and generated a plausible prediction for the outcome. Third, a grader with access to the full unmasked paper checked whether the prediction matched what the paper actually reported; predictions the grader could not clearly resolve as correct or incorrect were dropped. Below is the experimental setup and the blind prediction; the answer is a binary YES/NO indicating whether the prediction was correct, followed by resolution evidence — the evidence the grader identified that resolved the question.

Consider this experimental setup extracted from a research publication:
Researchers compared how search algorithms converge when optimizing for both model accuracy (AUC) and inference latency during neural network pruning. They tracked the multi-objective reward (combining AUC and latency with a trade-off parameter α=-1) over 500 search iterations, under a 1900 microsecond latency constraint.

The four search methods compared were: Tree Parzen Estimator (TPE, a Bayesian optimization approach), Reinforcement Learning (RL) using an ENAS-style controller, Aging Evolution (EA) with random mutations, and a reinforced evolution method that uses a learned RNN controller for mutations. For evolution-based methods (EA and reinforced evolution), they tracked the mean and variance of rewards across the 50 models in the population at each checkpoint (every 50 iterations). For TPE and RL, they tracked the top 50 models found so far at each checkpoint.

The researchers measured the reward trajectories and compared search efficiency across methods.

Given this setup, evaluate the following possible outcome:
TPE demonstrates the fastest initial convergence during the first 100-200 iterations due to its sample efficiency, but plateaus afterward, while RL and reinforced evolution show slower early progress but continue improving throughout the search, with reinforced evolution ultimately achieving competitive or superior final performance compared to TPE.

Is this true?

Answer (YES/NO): NO